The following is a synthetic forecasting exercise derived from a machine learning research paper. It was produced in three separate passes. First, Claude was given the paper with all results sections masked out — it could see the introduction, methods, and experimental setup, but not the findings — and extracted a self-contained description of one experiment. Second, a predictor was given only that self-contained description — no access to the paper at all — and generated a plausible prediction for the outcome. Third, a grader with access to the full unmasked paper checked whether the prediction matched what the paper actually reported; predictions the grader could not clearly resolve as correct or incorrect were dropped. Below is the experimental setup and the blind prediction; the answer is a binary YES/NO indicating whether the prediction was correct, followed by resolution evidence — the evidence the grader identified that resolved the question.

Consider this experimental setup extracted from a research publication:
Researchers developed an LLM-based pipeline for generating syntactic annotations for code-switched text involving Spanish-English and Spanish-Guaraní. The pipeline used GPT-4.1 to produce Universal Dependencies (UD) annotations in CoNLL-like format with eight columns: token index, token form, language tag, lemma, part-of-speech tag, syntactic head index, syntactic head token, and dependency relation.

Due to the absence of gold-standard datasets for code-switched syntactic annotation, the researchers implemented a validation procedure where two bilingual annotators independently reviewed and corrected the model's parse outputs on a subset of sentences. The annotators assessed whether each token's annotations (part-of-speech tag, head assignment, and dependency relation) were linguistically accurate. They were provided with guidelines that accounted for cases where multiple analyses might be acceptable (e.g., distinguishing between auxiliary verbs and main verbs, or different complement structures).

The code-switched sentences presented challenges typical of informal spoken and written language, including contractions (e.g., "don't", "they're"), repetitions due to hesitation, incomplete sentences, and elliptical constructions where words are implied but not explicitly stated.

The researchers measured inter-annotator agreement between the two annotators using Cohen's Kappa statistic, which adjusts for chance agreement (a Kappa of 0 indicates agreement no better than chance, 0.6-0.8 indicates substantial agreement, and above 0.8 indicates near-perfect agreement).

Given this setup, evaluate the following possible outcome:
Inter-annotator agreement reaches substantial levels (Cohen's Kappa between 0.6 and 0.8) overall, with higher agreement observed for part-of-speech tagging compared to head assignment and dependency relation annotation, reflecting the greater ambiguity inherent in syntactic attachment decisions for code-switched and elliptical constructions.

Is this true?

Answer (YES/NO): NO